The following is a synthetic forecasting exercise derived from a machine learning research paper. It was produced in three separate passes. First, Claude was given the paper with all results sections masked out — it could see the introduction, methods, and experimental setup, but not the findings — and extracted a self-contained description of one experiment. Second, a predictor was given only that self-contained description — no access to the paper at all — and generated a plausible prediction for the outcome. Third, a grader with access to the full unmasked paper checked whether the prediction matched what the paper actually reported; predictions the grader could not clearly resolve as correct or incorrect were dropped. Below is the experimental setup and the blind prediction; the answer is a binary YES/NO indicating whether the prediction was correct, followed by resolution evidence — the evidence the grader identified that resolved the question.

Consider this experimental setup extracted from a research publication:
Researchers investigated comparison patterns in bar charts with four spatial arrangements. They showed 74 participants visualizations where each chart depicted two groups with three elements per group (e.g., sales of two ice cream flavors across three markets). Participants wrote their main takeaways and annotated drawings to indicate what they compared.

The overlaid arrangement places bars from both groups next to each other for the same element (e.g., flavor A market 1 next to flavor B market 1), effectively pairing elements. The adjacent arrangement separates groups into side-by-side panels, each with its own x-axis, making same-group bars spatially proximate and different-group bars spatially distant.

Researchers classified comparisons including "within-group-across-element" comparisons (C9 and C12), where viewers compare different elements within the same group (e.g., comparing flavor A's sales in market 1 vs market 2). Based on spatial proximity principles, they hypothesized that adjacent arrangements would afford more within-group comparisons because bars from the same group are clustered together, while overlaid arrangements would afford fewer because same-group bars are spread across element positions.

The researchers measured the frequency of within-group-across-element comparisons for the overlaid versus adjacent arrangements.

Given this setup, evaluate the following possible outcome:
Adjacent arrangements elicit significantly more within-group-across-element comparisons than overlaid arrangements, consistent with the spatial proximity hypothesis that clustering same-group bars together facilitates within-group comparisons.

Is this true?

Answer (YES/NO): YES